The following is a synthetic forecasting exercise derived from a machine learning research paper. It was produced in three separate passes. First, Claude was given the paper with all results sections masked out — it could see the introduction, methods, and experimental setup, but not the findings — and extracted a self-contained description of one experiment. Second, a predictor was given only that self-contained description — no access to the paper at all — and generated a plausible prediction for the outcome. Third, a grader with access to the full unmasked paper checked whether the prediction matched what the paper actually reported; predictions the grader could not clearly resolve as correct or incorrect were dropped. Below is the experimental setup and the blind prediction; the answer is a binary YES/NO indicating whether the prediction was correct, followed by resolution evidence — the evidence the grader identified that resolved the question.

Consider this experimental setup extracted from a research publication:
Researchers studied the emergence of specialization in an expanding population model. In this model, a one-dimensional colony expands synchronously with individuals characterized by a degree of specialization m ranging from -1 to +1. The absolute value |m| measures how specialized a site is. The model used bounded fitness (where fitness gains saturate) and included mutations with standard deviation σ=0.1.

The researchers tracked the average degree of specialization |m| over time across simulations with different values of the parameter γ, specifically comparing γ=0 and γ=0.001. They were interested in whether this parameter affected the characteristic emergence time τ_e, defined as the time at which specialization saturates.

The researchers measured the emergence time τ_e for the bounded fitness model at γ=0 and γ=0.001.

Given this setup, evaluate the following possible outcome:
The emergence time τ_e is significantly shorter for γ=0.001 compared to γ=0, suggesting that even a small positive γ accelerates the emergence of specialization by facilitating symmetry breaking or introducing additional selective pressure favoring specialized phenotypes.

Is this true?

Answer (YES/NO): NO